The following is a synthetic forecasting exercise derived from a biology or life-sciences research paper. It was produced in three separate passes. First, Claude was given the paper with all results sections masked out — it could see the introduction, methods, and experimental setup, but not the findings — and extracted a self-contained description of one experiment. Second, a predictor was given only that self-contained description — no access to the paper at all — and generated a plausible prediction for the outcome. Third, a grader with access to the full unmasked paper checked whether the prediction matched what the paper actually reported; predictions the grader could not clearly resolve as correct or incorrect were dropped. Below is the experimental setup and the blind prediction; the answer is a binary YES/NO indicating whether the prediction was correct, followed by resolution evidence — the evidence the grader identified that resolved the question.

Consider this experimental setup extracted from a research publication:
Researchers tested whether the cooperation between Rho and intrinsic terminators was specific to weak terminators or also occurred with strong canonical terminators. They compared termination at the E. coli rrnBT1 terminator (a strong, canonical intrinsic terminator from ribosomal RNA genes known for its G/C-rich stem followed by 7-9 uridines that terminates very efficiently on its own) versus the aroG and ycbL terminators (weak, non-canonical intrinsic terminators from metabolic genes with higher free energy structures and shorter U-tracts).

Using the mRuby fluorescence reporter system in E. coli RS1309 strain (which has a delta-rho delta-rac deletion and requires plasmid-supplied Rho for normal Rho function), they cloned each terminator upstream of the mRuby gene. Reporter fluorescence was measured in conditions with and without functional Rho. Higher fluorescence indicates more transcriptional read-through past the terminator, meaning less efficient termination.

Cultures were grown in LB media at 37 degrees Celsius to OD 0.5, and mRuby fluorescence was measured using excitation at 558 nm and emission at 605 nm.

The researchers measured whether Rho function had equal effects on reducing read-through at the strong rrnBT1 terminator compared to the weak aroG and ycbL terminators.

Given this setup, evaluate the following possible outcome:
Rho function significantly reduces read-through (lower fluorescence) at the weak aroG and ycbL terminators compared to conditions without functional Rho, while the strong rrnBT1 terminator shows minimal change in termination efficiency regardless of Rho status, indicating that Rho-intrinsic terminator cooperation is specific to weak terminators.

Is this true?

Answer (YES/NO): YES